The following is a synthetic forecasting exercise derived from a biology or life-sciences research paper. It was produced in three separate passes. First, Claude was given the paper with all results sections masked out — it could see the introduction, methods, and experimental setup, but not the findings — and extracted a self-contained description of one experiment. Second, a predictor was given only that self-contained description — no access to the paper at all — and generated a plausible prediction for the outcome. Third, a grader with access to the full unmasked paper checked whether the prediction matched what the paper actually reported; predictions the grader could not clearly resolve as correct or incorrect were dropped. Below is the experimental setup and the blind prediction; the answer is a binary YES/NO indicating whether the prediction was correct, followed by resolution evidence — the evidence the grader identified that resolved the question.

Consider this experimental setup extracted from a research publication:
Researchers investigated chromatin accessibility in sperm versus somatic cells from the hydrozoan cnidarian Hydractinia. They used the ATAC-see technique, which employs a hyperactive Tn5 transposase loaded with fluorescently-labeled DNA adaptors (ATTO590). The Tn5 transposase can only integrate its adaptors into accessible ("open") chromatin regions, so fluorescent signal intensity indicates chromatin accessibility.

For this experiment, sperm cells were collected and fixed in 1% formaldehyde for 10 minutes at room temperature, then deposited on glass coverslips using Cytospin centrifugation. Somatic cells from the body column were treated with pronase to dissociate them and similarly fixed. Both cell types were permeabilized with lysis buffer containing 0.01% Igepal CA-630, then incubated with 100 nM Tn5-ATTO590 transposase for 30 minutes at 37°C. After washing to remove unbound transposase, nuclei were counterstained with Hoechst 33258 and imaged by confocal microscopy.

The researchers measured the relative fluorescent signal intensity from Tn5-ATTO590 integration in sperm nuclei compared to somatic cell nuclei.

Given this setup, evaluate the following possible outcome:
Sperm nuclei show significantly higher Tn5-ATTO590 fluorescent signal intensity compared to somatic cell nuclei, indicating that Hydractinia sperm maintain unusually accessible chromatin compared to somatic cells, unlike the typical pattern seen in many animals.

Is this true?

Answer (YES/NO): NO